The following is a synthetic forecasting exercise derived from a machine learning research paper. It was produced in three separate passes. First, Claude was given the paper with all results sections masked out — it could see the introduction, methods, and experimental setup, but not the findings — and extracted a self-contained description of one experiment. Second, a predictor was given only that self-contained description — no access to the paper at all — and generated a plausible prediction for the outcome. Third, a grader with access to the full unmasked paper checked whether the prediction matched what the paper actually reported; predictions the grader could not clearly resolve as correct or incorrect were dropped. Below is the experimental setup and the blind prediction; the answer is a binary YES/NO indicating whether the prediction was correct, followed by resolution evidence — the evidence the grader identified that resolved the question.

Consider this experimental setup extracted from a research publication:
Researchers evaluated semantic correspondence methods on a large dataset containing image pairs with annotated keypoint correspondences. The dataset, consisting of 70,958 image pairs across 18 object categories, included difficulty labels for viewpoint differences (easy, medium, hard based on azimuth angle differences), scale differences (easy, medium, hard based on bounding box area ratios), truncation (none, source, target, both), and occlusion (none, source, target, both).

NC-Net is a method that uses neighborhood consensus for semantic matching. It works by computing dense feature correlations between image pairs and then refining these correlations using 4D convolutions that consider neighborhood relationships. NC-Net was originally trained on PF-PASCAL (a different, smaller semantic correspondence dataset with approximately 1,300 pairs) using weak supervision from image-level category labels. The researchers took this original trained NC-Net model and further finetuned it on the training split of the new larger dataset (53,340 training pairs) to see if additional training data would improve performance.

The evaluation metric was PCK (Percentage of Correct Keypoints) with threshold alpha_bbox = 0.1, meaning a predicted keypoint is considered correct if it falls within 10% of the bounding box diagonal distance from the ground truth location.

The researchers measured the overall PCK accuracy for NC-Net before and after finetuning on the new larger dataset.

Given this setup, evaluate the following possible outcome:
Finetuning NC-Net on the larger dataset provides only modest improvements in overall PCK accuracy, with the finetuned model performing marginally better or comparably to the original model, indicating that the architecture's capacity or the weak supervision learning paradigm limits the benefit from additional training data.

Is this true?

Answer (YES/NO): NO